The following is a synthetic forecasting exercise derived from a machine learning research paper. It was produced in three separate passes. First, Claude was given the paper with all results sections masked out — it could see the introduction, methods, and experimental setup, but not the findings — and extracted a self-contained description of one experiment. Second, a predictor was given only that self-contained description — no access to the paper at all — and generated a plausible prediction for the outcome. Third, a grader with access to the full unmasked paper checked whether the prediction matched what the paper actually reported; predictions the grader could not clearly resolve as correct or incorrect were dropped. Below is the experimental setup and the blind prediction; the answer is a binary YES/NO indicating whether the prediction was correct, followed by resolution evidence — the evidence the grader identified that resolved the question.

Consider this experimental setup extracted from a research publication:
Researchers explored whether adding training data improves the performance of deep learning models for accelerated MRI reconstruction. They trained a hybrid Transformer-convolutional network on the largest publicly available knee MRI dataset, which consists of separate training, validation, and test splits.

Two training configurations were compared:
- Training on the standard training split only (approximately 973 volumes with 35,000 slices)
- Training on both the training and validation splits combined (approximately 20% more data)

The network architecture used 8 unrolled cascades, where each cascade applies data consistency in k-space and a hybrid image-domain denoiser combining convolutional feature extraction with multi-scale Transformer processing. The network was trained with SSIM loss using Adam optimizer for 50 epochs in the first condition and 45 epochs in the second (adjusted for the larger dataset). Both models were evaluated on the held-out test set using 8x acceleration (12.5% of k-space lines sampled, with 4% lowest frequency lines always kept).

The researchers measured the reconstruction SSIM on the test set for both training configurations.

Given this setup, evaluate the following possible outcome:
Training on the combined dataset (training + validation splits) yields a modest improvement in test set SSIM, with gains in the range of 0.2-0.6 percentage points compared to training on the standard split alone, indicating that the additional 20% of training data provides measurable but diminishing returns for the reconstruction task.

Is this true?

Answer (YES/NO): NO